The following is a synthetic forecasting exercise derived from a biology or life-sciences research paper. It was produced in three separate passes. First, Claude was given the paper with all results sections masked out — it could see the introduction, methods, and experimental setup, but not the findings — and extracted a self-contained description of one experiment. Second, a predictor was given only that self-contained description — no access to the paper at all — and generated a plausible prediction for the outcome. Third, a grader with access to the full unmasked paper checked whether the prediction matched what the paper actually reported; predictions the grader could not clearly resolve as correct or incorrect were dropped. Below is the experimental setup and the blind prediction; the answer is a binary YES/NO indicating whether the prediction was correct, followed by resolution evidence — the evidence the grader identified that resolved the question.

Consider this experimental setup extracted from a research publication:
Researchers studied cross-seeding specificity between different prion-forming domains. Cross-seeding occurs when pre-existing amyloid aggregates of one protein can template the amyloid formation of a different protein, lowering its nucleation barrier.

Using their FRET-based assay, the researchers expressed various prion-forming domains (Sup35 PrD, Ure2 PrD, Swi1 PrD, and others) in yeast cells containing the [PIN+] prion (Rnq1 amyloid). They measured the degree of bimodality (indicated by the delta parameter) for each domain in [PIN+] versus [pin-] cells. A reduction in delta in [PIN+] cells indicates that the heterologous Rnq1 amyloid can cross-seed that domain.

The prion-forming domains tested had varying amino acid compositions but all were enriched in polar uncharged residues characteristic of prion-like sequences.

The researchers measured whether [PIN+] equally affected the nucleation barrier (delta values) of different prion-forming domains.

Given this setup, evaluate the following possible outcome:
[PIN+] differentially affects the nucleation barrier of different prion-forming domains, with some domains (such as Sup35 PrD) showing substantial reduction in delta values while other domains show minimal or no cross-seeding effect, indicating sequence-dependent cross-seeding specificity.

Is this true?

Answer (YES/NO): YES